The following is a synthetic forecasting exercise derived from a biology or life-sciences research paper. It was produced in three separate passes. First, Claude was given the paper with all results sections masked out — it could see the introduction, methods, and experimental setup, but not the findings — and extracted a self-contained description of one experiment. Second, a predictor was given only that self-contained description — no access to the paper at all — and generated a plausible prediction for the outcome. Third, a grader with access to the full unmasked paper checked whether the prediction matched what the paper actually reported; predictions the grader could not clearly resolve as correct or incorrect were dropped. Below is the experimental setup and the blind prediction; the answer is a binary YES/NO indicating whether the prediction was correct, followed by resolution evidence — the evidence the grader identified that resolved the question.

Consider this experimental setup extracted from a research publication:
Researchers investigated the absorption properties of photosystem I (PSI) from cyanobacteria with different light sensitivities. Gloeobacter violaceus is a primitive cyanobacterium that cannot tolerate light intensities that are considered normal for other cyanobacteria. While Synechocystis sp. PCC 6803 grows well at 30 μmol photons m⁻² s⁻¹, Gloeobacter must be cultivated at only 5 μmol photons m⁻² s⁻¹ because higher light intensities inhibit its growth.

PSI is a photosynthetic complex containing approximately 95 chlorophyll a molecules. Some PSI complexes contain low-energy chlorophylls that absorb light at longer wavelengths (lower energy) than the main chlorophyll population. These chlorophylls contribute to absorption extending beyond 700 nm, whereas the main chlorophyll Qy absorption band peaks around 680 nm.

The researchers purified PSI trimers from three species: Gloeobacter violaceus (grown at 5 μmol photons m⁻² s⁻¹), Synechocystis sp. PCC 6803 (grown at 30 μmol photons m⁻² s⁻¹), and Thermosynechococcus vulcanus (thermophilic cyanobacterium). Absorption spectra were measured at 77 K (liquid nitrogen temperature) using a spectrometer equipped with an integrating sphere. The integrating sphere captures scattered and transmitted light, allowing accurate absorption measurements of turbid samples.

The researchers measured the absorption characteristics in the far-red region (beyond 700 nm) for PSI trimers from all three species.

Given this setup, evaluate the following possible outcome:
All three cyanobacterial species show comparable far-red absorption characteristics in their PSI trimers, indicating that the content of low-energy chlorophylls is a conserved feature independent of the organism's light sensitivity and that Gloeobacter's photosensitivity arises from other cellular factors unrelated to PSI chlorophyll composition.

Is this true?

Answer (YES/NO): NO